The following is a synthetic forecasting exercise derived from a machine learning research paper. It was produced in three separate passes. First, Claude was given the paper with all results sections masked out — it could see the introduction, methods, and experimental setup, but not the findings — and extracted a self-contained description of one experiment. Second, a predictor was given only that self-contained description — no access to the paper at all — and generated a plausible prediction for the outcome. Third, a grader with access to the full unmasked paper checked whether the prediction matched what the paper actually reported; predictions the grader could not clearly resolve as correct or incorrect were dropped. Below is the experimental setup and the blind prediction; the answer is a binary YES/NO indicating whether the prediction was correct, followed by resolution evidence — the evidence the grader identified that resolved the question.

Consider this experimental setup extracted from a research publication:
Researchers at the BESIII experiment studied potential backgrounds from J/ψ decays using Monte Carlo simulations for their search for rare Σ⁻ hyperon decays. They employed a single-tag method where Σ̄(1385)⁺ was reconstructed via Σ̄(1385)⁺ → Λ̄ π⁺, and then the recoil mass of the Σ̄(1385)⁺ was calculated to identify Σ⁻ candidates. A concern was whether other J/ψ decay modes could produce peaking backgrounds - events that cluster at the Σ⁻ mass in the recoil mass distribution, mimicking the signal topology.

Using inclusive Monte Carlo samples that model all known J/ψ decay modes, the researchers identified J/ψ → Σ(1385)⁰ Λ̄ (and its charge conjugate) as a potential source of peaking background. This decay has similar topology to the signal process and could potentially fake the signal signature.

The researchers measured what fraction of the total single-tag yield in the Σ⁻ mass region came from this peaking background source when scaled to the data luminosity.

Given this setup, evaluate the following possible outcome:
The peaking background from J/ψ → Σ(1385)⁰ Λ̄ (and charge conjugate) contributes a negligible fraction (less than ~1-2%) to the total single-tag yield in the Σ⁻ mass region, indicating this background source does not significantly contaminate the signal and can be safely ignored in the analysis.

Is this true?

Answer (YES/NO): YES